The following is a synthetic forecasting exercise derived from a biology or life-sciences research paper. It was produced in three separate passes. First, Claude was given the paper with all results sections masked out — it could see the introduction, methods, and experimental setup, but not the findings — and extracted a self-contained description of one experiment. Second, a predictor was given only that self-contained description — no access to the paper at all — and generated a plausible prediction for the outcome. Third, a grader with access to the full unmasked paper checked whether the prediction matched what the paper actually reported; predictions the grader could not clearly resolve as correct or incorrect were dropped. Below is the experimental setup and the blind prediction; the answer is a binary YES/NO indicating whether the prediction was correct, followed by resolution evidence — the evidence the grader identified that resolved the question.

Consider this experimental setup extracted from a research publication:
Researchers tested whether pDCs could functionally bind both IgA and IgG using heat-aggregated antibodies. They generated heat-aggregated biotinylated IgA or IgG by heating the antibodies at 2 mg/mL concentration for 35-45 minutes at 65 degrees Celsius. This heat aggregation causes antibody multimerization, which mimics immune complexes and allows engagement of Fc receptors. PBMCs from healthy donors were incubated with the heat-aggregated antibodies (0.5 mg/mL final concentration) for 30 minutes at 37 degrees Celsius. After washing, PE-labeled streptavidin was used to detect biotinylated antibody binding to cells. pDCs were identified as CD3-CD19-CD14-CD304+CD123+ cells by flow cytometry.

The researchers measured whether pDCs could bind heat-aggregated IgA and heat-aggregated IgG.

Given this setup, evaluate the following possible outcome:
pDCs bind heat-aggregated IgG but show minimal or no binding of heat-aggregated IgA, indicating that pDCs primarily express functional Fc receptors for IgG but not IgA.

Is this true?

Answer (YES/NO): NO